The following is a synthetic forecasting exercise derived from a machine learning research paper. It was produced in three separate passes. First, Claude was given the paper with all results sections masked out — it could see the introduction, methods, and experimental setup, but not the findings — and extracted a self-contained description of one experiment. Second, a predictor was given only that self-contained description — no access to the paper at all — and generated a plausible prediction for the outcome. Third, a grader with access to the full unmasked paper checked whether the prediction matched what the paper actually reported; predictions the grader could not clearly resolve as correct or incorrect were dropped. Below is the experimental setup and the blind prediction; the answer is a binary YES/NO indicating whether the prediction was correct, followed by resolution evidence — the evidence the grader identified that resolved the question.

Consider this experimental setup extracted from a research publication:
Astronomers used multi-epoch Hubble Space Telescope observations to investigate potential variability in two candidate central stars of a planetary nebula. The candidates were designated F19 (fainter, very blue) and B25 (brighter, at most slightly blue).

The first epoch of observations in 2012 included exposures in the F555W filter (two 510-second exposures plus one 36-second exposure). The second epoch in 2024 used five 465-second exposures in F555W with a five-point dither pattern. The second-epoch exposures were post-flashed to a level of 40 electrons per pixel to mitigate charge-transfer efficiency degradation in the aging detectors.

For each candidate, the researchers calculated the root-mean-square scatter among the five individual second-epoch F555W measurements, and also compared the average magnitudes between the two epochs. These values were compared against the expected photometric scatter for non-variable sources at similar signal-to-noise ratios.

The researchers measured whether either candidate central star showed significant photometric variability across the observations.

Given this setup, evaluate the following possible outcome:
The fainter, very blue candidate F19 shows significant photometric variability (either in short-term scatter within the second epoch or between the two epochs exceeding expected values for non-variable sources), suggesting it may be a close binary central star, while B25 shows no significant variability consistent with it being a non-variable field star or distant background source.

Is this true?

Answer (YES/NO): NO